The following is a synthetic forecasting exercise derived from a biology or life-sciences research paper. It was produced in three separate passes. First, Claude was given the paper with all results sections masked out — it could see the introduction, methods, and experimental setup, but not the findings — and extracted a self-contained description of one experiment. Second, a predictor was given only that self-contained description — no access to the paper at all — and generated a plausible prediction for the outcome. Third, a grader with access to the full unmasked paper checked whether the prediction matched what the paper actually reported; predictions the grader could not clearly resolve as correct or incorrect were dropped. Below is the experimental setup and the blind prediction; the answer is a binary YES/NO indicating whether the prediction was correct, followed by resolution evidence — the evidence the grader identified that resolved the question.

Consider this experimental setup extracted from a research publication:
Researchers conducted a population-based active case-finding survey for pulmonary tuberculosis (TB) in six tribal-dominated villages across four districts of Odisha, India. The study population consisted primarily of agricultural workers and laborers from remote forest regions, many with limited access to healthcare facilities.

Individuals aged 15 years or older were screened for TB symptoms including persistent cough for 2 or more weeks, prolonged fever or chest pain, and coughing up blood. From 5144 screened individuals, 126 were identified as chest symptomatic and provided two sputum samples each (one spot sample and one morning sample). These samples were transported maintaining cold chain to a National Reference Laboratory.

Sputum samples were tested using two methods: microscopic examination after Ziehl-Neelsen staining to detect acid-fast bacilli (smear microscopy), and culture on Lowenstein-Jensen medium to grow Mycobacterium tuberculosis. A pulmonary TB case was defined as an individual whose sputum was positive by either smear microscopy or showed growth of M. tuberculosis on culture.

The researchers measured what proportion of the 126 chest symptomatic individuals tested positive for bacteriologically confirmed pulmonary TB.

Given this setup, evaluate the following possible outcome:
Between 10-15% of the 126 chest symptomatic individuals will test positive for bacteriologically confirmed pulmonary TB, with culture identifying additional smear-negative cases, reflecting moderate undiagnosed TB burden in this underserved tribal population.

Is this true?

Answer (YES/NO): NO